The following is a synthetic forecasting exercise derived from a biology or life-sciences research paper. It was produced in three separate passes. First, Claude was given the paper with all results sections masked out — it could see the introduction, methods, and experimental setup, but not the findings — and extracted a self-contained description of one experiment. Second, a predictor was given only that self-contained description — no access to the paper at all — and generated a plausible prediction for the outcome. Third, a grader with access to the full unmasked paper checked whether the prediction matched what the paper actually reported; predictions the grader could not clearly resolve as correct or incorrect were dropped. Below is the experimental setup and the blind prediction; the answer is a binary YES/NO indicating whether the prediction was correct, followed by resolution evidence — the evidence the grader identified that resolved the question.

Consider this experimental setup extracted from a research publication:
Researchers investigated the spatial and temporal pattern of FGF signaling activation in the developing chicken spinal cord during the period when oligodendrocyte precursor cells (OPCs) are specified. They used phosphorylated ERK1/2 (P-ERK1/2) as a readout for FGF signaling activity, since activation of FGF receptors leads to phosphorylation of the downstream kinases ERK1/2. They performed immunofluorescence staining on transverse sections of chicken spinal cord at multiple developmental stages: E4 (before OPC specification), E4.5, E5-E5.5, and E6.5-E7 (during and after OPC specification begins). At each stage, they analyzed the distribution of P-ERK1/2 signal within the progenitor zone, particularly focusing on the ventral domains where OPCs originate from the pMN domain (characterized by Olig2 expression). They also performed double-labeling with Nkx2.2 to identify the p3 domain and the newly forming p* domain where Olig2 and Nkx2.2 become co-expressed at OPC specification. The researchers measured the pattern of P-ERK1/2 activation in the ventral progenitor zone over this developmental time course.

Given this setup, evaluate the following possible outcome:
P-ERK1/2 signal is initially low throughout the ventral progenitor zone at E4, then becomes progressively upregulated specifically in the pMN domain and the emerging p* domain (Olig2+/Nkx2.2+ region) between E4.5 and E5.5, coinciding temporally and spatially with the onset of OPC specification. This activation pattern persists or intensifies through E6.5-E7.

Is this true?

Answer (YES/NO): NO